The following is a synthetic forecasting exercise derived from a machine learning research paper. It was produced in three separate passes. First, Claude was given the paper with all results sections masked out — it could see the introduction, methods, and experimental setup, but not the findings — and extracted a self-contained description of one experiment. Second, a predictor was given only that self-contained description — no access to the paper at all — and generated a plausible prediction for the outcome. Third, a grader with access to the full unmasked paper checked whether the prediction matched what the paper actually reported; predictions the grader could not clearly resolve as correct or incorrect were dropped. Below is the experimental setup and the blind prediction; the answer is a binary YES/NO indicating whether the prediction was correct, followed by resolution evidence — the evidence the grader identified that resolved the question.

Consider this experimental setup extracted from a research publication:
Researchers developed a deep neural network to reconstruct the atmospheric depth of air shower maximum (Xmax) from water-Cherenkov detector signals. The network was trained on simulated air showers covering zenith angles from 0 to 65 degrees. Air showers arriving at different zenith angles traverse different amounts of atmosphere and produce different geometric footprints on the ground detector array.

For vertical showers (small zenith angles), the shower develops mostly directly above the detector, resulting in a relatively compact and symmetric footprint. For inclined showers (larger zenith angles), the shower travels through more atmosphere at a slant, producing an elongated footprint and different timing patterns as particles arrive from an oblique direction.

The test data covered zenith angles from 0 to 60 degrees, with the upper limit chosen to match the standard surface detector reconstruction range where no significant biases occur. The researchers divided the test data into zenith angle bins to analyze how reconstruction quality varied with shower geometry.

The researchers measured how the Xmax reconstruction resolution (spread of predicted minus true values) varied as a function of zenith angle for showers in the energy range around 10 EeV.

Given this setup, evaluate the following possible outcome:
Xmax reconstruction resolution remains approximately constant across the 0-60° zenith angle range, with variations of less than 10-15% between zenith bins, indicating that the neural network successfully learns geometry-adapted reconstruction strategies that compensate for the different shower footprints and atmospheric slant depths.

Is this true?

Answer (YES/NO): NO